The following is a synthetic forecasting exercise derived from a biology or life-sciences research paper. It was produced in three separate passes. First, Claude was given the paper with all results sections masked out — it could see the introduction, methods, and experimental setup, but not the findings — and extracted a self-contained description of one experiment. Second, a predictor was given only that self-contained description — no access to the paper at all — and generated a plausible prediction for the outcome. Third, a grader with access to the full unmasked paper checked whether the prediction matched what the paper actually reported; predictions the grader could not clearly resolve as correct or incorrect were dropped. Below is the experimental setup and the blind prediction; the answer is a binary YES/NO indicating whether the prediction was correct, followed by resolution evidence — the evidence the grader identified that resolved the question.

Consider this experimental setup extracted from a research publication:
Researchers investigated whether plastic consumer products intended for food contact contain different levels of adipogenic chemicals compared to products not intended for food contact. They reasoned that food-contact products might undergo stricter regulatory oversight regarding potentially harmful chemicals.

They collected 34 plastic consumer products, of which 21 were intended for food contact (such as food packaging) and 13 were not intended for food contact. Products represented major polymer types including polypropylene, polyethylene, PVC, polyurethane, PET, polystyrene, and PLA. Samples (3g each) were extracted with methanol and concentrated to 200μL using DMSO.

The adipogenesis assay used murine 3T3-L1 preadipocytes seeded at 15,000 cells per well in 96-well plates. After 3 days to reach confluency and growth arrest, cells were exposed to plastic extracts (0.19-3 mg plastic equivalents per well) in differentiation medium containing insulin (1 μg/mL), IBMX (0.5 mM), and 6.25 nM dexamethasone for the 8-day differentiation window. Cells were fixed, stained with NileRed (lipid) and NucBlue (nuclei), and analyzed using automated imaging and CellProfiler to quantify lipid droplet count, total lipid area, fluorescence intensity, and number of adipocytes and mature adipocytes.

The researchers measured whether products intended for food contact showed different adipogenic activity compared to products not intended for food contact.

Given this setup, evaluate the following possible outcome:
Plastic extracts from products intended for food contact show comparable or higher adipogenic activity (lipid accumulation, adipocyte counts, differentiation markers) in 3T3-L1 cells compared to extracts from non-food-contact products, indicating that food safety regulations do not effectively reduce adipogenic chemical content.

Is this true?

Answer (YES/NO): NO